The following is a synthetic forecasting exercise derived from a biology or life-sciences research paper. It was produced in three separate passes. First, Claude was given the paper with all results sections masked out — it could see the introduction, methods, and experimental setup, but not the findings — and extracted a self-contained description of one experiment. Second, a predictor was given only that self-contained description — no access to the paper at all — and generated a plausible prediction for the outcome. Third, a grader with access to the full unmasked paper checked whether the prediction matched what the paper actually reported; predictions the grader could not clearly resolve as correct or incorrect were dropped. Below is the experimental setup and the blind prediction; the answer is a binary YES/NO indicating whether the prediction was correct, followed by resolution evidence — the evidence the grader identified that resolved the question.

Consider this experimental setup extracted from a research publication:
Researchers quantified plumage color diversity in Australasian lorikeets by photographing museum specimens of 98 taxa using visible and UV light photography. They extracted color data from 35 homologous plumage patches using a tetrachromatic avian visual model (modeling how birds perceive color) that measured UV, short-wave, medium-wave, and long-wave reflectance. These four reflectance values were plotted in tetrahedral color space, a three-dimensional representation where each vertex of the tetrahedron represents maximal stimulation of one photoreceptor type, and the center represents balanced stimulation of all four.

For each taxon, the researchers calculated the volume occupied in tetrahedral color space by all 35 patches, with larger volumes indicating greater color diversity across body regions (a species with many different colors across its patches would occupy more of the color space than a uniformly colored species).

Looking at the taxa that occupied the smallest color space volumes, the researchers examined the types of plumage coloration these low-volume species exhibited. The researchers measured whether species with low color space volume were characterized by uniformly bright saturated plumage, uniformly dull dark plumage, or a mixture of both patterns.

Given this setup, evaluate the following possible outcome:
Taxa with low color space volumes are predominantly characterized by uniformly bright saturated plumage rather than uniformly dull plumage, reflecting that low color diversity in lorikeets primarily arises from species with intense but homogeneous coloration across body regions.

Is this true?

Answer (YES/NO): NO